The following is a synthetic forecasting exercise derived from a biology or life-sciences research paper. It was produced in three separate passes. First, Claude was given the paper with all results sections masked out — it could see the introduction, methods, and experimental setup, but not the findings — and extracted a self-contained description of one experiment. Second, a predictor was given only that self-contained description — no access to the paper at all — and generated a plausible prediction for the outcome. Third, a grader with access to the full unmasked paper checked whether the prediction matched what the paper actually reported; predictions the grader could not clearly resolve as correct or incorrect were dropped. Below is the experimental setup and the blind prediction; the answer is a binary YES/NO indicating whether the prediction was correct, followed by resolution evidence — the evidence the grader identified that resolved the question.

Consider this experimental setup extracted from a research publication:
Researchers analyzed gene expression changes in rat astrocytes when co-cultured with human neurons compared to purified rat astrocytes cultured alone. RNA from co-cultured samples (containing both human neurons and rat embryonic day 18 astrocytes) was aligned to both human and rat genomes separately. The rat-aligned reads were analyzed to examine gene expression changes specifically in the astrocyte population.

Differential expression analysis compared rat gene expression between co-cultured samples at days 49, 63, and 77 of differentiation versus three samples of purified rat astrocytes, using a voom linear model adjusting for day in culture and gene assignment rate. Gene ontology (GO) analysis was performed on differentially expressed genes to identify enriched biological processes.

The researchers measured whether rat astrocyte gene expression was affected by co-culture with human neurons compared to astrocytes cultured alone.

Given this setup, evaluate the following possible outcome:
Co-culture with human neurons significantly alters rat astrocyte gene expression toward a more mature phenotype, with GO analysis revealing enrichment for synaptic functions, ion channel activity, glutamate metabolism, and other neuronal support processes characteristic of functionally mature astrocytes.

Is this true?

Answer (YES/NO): NO